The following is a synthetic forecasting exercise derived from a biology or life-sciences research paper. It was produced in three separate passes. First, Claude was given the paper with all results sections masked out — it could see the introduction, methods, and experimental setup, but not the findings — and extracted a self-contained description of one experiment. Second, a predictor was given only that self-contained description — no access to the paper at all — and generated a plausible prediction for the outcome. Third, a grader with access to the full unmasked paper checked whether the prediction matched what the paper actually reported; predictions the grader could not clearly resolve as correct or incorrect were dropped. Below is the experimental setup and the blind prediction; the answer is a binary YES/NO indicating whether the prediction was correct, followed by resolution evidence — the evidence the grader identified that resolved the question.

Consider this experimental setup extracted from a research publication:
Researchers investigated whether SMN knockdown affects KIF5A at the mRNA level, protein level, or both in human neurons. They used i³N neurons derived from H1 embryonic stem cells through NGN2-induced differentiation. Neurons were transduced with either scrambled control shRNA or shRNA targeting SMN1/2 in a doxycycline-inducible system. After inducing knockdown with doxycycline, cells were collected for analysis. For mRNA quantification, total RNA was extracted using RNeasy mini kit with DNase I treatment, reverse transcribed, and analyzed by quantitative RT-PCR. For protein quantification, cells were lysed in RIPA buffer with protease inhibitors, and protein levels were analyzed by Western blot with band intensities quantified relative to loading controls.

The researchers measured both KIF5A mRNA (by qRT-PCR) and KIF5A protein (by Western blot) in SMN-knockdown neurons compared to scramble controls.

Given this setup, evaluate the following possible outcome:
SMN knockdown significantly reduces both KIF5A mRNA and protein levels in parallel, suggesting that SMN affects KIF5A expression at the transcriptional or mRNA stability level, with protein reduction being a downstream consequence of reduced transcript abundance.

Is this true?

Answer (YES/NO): YES